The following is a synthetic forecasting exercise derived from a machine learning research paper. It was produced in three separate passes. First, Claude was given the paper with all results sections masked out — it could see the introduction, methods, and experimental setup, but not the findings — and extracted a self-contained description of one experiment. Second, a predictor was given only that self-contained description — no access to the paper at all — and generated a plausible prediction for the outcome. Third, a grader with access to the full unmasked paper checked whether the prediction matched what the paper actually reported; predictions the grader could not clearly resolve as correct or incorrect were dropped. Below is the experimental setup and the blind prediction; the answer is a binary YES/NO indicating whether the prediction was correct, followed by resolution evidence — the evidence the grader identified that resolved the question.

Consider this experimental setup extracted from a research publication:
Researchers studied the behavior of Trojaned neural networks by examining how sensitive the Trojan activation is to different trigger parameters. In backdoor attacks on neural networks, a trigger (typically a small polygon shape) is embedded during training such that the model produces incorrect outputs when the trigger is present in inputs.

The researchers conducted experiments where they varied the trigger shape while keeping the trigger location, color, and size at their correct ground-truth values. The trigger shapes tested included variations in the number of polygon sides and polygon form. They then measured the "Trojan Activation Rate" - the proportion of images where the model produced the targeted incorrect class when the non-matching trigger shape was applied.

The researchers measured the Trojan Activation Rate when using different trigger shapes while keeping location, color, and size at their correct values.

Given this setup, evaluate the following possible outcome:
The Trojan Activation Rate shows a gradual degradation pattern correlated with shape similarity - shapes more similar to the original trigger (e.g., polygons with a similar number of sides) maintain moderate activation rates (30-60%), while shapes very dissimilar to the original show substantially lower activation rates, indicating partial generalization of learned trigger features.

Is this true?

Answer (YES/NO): NO